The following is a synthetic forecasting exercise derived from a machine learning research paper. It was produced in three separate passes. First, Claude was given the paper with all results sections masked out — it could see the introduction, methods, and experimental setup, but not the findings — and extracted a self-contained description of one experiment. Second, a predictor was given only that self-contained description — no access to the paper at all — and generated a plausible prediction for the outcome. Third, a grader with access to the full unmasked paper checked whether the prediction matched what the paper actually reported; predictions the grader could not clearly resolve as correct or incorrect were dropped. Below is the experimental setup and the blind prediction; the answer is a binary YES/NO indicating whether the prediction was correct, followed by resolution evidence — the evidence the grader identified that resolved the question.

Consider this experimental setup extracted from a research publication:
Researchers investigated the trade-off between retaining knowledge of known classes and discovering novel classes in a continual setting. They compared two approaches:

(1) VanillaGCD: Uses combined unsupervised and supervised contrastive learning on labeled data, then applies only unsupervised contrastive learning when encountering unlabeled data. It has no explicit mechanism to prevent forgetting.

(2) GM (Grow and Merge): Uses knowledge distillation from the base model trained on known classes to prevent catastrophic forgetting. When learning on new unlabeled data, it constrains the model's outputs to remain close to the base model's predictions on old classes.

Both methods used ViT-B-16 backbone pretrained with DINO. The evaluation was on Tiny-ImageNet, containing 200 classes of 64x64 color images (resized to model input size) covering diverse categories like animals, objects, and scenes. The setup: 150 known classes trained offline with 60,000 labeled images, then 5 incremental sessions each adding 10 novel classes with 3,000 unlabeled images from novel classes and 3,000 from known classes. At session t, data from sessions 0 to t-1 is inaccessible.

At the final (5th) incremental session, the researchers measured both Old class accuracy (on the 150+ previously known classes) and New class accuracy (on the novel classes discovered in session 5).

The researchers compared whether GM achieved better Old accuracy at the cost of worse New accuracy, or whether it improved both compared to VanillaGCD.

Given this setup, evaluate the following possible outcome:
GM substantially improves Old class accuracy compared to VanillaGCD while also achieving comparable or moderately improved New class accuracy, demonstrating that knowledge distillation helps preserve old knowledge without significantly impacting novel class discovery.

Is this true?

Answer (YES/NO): NO